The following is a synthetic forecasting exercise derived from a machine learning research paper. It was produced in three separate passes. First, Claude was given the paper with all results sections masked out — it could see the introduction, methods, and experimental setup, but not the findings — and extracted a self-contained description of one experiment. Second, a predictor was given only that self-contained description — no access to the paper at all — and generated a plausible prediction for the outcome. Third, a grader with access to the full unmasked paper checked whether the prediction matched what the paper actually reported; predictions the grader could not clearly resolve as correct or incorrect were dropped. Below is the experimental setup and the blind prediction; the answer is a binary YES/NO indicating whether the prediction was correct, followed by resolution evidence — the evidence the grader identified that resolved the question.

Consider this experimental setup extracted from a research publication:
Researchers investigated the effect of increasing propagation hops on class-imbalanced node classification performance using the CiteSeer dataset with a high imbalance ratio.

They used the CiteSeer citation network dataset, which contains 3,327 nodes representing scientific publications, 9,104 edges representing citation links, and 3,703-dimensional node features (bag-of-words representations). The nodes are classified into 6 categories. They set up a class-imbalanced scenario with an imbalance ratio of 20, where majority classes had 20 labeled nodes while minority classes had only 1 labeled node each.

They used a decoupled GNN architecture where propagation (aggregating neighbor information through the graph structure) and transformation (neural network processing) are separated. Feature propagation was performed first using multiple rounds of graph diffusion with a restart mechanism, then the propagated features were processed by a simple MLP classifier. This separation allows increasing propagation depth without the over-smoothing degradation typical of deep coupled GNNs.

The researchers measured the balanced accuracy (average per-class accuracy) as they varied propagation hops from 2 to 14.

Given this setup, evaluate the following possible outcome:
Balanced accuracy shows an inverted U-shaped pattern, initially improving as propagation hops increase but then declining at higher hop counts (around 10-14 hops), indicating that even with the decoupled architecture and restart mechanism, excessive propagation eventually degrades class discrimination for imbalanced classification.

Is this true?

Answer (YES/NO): NO